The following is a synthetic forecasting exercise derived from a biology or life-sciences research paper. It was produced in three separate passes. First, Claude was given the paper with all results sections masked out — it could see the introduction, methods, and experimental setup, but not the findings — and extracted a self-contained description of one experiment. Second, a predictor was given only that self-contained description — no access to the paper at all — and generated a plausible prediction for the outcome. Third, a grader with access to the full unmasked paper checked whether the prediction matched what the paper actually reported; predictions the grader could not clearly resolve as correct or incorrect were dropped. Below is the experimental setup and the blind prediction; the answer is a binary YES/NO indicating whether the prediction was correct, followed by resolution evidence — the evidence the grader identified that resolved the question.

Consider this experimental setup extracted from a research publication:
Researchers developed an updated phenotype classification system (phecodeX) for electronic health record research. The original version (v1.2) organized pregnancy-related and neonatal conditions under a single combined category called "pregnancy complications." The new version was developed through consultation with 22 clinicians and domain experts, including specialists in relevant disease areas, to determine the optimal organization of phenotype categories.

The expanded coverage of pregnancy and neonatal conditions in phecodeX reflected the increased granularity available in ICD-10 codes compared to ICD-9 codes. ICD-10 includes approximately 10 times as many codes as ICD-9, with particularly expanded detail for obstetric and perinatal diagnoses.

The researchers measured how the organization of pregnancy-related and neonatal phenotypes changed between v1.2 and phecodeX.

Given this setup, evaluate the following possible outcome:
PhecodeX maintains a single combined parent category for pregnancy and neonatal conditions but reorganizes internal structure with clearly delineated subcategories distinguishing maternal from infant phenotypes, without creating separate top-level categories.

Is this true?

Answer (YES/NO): NO